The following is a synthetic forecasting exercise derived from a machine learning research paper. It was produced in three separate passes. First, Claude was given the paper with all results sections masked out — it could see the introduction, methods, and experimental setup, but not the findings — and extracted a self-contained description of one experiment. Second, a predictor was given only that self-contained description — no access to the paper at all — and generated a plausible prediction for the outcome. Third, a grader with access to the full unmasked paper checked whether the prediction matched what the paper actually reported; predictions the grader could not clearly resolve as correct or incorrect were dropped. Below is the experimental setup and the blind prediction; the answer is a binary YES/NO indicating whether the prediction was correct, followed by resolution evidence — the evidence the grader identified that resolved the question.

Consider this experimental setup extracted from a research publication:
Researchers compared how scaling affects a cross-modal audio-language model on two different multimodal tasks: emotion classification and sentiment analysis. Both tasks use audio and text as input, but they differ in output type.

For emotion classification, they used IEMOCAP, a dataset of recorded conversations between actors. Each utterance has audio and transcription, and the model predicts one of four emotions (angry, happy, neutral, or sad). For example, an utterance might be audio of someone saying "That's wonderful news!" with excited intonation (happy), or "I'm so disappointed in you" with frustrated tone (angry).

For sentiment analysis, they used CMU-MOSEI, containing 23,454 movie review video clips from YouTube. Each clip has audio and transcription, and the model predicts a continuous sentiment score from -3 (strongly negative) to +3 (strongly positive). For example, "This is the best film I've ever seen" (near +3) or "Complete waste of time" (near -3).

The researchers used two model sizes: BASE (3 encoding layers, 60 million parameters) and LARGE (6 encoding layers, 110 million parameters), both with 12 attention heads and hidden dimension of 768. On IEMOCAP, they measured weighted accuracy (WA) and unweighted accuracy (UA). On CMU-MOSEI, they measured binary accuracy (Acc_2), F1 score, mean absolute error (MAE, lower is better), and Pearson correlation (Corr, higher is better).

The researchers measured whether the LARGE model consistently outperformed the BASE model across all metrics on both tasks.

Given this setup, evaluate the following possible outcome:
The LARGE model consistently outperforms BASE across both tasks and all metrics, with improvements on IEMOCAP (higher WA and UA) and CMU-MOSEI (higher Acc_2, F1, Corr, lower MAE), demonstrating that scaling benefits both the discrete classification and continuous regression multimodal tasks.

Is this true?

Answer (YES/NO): NO